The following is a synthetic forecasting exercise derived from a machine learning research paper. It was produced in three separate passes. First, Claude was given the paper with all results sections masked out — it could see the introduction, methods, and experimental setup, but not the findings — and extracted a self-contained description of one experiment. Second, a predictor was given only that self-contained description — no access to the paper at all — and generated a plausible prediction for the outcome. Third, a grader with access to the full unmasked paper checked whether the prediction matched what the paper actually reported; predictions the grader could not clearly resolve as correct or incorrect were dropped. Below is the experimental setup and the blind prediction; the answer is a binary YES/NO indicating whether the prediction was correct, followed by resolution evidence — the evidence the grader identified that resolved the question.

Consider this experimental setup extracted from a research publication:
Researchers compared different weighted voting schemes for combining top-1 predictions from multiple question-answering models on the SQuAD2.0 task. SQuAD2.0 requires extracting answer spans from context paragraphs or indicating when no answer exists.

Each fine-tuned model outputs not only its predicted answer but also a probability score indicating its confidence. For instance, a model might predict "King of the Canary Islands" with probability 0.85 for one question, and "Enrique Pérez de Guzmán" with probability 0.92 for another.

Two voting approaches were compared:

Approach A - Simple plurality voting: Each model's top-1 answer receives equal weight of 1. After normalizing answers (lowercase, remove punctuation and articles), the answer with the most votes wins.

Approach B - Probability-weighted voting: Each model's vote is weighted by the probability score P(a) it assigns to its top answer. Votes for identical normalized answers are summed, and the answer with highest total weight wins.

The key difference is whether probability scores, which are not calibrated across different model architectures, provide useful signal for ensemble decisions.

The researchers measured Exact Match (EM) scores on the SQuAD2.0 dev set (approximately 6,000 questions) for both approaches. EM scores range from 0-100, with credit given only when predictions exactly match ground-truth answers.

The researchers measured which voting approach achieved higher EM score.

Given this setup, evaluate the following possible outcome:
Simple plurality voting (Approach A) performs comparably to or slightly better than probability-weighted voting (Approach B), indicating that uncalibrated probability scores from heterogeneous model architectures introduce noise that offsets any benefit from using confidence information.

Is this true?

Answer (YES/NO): NO